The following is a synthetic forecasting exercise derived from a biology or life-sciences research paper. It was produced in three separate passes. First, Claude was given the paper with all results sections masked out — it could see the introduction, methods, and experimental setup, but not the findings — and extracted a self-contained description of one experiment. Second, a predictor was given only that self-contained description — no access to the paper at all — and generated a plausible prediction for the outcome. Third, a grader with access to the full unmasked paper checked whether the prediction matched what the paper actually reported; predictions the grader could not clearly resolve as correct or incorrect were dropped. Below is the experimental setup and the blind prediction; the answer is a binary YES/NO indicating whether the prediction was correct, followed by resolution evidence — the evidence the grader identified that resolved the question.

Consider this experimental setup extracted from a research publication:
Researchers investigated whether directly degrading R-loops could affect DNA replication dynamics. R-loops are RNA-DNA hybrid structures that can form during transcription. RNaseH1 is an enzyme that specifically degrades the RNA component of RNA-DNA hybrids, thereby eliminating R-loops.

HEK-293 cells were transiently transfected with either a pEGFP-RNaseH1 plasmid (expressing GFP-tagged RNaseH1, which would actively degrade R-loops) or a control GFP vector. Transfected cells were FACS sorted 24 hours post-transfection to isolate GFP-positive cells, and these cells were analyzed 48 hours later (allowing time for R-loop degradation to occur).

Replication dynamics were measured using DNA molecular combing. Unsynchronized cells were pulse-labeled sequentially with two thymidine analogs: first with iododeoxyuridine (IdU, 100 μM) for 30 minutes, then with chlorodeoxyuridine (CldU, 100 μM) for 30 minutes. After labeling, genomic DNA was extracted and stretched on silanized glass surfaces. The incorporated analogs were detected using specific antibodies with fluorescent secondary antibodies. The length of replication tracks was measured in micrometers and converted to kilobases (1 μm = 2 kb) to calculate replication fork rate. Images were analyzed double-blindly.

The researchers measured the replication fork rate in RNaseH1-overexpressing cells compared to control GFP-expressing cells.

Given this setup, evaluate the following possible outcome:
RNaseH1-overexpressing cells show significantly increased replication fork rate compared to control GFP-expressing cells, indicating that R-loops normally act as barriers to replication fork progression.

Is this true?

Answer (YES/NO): YES